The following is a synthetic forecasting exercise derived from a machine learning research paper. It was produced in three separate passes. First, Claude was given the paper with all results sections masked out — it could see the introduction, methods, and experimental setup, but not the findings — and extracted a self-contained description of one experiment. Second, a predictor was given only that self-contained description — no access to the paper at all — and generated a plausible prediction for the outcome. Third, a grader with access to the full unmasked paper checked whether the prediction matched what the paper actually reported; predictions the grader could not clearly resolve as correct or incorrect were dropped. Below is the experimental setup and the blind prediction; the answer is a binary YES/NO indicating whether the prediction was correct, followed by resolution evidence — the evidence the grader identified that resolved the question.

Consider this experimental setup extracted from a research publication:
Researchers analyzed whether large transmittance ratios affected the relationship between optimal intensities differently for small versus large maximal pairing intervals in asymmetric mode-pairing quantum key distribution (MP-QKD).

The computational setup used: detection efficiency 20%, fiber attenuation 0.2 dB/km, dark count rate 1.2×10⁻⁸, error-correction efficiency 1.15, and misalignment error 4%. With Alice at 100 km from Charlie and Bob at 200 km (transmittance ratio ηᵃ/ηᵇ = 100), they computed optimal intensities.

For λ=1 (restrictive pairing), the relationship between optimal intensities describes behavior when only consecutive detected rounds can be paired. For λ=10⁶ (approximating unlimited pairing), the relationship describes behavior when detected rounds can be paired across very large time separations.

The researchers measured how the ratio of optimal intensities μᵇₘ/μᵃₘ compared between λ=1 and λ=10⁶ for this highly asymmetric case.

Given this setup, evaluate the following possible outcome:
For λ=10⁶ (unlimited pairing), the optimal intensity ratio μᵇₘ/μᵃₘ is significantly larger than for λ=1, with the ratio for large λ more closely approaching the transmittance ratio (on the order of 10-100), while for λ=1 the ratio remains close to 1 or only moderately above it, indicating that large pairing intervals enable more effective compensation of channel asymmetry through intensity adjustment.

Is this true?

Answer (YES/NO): NO